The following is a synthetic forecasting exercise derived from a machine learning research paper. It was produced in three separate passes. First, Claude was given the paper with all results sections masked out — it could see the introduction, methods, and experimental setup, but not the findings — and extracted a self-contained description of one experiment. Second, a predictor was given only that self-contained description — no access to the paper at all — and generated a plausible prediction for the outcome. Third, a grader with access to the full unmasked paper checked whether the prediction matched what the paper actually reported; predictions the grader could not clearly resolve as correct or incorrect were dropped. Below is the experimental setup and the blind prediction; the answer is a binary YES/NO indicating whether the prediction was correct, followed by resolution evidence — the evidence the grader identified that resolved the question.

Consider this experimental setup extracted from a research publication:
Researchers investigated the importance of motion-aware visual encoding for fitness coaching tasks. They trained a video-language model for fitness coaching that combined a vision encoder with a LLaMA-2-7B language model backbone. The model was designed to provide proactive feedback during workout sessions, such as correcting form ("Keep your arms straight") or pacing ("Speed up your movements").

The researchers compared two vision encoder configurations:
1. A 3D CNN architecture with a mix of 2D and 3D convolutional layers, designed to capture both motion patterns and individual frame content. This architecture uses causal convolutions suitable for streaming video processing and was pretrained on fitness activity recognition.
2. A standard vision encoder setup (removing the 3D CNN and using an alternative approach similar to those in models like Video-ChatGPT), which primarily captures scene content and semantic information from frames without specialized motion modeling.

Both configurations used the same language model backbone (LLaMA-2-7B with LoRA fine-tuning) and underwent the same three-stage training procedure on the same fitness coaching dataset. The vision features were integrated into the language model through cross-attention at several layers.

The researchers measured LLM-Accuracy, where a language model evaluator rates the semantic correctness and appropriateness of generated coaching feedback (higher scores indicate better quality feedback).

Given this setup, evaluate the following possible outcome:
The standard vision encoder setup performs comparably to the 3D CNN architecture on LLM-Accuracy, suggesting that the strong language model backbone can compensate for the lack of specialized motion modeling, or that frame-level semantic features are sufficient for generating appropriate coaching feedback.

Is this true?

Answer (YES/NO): NO